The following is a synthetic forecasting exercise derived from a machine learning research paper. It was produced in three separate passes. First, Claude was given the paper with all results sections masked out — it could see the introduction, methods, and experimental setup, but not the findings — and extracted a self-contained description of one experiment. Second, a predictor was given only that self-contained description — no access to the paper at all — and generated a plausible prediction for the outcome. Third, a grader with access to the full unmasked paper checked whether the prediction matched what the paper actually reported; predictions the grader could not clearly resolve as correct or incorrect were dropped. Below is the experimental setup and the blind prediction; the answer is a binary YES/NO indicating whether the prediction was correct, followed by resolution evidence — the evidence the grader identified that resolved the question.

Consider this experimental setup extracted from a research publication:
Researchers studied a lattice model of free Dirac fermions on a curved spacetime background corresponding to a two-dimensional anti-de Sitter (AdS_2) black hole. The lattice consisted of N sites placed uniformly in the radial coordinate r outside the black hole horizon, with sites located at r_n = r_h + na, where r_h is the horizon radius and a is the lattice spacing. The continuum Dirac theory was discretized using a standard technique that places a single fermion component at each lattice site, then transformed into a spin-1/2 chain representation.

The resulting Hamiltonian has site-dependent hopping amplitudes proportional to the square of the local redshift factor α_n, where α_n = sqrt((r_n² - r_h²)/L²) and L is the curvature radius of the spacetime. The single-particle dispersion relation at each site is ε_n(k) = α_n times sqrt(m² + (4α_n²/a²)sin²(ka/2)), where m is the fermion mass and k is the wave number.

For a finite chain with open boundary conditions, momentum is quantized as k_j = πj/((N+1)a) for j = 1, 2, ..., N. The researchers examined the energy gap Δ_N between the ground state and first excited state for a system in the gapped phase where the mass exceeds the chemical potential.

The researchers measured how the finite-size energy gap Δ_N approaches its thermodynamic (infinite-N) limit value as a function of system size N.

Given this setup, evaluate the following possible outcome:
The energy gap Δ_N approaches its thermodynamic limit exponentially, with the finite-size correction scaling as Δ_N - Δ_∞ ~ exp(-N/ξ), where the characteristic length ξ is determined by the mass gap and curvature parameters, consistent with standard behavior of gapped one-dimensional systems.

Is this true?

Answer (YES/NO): NO